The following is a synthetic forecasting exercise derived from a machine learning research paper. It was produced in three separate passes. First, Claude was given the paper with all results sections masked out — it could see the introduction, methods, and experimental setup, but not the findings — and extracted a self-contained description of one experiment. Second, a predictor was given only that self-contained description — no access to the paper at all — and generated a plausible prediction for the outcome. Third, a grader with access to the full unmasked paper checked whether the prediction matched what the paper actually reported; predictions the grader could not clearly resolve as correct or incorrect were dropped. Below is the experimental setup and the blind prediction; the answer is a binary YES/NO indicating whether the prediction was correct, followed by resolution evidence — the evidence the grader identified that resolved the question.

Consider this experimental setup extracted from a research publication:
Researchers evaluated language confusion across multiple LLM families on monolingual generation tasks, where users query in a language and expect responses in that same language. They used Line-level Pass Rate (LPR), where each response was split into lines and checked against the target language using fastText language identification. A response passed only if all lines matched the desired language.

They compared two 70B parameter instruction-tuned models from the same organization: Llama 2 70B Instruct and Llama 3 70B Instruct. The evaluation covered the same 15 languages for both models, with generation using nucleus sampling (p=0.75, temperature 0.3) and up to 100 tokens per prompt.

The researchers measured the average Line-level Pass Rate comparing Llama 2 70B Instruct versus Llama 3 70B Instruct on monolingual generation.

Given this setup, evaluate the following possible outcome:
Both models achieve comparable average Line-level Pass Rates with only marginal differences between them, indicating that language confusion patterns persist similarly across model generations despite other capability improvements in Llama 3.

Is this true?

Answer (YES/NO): YES